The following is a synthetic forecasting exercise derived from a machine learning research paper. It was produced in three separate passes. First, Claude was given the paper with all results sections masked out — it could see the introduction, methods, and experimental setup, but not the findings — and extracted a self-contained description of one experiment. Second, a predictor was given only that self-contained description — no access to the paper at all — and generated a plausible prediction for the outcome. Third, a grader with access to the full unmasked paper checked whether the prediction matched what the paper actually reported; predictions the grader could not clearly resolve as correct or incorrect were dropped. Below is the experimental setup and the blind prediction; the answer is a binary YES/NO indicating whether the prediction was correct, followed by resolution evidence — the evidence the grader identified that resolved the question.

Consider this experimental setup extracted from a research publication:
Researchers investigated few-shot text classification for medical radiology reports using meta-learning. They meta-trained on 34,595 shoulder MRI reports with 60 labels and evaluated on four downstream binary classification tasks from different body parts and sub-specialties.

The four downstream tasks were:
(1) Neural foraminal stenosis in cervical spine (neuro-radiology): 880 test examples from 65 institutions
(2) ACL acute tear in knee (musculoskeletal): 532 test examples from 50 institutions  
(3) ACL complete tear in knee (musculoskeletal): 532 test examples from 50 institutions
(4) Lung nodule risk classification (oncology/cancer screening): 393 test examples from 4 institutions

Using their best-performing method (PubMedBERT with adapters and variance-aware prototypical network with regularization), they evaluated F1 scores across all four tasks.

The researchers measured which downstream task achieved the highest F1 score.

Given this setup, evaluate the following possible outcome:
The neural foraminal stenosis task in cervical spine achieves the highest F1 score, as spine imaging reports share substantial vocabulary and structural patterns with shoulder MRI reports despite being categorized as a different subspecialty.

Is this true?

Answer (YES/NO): YES